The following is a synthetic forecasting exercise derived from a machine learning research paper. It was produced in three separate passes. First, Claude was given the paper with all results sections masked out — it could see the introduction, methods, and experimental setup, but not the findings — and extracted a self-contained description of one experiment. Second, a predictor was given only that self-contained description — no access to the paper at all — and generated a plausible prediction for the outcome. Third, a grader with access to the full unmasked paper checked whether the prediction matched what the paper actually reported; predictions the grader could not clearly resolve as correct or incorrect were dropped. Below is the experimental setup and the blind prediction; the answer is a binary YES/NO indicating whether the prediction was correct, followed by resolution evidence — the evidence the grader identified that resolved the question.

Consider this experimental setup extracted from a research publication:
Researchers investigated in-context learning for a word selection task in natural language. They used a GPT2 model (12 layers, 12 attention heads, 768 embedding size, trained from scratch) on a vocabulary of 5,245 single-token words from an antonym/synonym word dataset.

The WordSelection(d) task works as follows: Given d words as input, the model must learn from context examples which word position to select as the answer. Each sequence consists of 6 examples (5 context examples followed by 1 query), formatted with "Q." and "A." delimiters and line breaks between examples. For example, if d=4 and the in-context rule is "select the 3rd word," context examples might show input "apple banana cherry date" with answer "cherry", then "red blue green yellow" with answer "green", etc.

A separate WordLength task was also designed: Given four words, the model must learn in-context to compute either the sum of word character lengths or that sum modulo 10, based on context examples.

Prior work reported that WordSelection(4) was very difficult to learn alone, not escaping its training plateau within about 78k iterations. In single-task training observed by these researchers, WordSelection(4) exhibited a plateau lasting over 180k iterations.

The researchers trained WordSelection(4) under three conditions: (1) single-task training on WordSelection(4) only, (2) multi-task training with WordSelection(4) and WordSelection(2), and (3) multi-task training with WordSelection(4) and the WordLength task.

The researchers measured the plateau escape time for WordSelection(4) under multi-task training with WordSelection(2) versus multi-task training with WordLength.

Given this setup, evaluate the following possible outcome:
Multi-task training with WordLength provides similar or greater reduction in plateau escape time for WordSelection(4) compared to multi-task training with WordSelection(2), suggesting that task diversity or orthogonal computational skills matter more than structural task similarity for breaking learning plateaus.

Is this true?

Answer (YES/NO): YES